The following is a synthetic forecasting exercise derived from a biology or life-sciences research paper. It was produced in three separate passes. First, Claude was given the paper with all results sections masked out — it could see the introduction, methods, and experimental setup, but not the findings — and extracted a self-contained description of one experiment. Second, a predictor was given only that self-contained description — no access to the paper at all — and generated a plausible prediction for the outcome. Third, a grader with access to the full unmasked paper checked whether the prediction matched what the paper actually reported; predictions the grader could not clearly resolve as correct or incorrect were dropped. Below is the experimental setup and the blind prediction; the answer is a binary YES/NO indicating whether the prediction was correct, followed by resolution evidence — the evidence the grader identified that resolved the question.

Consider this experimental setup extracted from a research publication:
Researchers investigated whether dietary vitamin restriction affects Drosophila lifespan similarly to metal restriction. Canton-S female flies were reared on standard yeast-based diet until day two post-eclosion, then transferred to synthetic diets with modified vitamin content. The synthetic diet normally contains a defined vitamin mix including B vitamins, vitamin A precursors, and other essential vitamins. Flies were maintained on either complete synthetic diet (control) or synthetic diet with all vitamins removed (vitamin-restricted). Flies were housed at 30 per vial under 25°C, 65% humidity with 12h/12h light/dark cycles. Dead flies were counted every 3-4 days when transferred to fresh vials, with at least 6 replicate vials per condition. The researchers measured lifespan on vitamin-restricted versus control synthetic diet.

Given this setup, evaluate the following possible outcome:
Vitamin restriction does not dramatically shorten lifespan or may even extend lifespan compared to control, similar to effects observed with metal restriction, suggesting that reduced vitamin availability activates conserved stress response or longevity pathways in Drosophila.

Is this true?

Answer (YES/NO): NO